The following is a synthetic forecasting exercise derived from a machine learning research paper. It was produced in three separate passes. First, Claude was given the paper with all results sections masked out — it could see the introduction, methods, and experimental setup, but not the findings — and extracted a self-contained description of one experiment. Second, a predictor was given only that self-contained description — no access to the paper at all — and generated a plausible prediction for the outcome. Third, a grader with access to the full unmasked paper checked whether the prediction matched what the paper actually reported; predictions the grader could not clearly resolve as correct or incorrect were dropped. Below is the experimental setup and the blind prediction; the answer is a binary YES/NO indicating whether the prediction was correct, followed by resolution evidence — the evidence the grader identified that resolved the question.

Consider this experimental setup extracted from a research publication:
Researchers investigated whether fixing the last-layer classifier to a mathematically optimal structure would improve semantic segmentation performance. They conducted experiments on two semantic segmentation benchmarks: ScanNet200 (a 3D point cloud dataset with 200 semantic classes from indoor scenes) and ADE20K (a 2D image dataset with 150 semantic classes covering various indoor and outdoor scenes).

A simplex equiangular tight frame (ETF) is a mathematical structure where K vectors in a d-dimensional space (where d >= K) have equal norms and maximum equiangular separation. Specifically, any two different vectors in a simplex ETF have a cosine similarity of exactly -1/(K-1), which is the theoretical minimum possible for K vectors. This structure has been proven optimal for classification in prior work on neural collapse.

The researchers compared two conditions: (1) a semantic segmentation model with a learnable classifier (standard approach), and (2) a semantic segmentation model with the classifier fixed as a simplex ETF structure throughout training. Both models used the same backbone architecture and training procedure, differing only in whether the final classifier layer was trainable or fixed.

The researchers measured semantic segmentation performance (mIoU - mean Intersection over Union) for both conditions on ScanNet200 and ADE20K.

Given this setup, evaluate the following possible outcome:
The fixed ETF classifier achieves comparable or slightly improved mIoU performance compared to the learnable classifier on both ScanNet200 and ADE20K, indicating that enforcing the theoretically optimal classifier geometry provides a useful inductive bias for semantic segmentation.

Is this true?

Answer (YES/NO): NO